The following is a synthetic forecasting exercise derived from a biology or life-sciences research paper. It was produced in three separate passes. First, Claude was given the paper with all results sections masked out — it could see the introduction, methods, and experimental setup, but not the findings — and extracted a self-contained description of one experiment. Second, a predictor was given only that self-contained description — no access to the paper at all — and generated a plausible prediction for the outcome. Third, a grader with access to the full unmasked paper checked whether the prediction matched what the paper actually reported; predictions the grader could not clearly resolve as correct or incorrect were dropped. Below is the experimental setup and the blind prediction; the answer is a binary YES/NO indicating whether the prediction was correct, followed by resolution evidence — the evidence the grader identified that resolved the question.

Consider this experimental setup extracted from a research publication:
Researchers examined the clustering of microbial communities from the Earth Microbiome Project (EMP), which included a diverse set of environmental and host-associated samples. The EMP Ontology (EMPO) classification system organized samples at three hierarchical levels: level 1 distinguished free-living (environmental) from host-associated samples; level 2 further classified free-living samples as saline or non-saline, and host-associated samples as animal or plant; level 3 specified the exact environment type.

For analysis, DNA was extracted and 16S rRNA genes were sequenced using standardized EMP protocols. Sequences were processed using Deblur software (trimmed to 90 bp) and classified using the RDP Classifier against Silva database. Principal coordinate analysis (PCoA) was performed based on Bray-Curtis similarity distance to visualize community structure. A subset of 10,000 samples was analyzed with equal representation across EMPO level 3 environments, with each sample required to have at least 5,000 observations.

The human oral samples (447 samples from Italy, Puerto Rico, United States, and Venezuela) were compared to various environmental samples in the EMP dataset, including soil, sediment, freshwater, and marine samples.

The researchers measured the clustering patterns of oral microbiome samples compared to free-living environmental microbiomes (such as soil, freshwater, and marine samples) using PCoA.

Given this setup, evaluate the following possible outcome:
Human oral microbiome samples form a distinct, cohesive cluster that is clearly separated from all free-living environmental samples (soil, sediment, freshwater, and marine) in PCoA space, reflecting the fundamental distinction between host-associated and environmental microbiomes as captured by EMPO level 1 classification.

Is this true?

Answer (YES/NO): NO